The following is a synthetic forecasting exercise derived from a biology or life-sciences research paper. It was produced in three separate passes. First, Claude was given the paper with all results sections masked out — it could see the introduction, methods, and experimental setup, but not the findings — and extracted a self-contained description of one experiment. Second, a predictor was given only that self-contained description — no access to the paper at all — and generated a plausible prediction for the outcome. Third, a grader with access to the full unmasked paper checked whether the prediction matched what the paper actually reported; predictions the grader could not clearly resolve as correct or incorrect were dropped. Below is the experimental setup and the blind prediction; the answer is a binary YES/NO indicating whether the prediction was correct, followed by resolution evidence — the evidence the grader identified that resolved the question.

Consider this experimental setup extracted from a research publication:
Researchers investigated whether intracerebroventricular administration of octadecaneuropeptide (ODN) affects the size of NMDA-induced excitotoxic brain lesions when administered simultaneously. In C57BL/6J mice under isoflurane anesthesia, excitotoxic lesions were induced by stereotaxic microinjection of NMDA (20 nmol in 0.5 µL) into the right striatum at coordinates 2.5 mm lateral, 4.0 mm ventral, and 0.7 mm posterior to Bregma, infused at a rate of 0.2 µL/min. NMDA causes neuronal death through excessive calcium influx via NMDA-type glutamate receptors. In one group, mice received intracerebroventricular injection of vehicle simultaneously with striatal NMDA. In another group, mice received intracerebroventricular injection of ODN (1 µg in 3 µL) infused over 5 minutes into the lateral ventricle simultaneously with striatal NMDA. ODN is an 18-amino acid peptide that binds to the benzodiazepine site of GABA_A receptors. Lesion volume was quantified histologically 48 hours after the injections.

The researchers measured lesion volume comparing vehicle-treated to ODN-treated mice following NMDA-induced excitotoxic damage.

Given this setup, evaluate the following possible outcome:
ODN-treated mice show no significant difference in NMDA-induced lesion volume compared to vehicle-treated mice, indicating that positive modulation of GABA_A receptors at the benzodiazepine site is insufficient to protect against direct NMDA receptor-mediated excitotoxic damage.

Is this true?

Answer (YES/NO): NO